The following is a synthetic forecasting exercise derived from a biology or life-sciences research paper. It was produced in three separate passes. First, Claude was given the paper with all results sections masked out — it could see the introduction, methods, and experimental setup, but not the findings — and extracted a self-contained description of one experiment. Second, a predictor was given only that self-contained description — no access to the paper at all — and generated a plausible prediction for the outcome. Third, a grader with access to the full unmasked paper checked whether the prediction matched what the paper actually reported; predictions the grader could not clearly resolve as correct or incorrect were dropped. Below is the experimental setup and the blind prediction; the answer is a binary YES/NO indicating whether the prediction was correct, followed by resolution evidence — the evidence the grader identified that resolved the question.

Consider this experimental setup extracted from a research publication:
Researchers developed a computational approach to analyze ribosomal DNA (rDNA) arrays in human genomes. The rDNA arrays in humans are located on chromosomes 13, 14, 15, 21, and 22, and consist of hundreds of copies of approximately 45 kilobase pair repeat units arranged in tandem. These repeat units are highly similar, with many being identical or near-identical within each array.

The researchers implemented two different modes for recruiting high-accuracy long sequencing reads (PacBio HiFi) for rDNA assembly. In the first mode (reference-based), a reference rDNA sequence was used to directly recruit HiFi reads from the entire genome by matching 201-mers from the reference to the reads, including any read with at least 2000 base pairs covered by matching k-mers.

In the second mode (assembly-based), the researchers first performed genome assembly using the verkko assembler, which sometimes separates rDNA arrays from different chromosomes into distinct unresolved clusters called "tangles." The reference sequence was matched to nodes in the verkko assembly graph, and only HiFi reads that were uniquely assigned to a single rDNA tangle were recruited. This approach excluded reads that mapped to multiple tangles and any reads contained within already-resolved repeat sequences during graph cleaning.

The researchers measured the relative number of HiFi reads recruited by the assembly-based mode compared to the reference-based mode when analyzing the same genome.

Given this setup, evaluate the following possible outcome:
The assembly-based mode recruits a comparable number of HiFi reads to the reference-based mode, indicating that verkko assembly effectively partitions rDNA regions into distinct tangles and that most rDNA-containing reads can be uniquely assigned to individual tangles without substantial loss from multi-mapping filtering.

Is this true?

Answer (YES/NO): NO